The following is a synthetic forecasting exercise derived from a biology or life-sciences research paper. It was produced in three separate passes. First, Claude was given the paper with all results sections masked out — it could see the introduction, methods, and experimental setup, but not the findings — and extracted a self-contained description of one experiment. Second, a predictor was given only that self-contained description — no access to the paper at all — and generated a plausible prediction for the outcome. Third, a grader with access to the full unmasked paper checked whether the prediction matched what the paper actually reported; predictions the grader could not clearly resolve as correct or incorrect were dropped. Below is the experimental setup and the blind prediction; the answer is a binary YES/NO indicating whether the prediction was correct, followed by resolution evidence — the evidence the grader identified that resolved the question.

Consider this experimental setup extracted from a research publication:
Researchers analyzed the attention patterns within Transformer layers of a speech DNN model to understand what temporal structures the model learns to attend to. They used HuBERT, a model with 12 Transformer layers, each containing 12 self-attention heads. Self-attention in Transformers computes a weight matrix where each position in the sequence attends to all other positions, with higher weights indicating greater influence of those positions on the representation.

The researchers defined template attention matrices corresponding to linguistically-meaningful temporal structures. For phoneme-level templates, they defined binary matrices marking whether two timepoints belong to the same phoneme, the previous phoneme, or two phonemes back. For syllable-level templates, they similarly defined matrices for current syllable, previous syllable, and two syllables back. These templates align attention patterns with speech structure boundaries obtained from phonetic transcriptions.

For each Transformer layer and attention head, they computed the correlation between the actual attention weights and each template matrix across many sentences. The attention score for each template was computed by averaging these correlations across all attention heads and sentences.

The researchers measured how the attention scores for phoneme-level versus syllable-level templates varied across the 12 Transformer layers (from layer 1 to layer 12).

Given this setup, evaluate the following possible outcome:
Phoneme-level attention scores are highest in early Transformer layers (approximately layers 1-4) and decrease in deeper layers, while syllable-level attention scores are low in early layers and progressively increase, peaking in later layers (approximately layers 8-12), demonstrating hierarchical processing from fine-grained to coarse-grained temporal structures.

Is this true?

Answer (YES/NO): NO